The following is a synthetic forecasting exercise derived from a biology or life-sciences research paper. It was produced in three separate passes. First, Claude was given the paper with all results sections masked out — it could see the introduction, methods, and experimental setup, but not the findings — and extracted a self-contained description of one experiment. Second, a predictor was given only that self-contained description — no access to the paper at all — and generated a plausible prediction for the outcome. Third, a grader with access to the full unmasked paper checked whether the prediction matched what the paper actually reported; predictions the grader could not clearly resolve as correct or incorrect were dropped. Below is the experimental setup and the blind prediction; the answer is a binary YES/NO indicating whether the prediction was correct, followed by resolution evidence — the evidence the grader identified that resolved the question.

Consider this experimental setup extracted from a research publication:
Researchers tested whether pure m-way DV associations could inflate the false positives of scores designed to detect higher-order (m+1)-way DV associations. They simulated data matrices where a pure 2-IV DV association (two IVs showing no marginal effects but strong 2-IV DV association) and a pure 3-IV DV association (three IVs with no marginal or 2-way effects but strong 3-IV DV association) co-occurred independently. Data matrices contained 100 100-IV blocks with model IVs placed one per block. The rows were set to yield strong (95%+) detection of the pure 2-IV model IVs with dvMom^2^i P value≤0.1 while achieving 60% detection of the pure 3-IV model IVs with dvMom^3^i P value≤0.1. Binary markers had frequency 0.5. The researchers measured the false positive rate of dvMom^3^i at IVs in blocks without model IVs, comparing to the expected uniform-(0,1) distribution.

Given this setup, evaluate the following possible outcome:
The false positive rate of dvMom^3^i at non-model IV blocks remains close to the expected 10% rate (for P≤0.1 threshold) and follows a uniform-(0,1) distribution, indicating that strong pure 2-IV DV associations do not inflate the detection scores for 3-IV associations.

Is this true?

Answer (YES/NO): NO